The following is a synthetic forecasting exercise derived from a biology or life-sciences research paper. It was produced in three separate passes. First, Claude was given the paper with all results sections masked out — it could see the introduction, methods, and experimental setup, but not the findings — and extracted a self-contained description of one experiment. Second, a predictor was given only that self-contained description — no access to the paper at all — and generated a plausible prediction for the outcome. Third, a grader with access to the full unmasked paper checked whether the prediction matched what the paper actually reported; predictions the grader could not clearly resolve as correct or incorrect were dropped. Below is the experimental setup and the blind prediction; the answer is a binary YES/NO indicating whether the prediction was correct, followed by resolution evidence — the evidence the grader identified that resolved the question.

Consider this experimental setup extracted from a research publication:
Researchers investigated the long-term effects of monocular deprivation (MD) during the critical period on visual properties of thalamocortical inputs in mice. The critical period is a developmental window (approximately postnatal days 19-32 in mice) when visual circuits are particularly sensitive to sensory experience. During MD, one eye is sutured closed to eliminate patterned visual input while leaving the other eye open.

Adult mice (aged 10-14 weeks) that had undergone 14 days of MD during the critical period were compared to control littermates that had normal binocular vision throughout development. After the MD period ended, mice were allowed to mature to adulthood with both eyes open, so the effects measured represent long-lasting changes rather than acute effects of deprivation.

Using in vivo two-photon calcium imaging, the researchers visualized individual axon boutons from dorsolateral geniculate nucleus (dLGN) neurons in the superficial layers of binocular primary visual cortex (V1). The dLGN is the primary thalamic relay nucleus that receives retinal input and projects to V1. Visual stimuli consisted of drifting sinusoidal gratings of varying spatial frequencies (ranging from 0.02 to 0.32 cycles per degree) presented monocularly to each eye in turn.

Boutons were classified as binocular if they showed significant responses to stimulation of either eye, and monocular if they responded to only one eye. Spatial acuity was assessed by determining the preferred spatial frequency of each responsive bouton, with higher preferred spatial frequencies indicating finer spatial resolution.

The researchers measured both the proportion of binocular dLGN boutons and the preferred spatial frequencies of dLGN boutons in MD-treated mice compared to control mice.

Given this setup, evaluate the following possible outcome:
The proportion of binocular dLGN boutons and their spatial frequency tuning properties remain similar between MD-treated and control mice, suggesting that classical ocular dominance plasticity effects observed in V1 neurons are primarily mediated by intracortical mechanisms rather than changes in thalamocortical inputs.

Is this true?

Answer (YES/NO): NO